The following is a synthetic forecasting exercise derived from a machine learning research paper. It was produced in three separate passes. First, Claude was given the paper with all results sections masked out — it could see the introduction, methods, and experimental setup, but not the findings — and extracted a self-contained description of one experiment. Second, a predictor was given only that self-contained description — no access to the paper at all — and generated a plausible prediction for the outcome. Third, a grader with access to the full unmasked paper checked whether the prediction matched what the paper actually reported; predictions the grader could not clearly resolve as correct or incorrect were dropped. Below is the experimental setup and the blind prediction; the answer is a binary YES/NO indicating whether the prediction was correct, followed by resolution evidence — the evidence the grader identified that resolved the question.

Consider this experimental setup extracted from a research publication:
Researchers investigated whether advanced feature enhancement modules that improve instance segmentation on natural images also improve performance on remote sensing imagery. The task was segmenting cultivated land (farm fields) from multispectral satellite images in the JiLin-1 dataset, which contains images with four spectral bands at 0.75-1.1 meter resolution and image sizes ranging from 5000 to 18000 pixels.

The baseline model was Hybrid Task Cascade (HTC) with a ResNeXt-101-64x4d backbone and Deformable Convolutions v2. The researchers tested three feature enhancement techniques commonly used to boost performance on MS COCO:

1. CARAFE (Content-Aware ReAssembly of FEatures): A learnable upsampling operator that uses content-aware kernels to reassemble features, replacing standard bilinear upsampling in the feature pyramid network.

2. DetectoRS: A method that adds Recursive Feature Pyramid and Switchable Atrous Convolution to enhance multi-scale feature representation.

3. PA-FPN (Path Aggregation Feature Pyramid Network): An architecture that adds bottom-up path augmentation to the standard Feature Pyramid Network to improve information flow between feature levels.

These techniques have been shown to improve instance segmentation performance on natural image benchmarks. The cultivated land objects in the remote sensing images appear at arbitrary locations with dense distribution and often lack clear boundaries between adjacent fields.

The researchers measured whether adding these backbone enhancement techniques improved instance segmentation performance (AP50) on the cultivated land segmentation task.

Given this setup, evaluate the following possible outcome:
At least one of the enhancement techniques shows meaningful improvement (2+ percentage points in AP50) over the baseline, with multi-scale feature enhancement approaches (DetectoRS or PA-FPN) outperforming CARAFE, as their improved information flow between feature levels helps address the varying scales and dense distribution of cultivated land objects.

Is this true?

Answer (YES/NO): NO